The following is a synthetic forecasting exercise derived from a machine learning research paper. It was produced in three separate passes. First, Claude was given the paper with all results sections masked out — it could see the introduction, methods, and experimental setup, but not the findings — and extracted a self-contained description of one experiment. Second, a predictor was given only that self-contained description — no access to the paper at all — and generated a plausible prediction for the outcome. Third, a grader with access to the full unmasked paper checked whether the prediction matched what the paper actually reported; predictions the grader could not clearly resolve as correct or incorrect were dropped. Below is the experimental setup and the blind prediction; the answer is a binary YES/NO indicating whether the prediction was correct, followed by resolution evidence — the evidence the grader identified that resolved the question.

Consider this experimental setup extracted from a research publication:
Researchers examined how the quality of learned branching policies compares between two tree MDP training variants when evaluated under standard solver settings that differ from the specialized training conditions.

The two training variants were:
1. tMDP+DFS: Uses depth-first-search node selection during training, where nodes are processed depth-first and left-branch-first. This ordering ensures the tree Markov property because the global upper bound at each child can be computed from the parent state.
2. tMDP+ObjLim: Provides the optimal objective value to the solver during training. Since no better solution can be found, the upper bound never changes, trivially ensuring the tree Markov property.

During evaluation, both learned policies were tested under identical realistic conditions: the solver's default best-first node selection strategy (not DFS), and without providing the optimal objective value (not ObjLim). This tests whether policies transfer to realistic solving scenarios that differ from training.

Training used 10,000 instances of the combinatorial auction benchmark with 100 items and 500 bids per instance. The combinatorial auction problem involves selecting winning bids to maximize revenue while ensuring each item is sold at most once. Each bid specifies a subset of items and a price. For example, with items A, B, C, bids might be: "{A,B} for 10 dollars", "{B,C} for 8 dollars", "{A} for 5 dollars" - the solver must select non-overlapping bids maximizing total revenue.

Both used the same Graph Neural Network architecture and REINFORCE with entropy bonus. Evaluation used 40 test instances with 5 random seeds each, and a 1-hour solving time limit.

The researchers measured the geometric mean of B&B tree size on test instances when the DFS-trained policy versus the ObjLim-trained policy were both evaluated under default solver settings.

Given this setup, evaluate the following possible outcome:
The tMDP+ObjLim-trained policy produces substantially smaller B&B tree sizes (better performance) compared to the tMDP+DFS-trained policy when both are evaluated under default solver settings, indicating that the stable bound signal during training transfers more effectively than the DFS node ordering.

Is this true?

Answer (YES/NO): NO